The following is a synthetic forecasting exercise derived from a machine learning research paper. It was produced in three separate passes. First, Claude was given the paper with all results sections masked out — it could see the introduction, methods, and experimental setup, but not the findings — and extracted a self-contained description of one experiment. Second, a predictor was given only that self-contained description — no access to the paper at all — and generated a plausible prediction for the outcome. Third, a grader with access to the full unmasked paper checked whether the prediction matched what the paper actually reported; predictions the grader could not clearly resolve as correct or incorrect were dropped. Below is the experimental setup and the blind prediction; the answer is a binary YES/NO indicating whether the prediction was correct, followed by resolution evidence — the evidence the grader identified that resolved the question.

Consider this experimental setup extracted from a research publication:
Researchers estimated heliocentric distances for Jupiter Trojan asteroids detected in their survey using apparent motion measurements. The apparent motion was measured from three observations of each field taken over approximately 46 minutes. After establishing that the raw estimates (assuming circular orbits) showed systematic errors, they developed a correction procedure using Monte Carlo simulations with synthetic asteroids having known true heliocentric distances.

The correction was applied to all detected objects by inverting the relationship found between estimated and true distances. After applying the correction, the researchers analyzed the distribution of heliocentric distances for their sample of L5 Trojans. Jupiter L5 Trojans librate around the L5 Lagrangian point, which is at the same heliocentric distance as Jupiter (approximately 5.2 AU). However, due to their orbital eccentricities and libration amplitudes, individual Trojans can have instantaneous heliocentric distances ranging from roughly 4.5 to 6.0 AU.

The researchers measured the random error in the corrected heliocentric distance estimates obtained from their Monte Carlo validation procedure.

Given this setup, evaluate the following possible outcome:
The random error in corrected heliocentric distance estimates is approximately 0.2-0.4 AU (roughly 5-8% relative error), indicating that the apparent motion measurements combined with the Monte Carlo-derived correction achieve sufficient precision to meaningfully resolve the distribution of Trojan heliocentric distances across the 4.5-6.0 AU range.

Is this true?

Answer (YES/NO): NO